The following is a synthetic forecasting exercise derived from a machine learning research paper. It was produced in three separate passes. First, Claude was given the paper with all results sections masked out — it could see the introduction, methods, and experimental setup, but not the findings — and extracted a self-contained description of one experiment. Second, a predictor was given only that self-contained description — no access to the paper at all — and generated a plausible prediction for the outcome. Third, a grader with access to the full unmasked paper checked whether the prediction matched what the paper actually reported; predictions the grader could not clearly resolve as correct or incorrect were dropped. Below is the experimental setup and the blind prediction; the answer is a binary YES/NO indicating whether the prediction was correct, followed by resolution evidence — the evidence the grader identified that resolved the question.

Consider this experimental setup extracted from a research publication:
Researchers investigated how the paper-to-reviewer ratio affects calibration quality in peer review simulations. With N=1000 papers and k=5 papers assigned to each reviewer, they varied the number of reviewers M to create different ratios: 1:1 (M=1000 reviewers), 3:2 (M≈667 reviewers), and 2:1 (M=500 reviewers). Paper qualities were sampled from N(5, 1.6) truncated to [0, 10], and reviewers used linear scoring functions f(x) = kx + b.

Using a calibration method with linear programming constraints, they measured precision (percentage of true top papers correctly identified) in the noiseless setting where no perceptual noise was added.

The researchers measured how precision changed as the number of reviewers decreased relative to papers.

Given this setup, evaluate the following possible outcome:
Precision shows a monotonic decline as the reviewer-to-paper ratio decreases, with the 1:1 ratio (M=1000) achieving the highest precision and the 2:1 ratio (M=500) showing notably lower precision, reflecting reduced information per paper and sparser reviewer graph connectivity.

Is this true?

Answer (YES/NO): NO